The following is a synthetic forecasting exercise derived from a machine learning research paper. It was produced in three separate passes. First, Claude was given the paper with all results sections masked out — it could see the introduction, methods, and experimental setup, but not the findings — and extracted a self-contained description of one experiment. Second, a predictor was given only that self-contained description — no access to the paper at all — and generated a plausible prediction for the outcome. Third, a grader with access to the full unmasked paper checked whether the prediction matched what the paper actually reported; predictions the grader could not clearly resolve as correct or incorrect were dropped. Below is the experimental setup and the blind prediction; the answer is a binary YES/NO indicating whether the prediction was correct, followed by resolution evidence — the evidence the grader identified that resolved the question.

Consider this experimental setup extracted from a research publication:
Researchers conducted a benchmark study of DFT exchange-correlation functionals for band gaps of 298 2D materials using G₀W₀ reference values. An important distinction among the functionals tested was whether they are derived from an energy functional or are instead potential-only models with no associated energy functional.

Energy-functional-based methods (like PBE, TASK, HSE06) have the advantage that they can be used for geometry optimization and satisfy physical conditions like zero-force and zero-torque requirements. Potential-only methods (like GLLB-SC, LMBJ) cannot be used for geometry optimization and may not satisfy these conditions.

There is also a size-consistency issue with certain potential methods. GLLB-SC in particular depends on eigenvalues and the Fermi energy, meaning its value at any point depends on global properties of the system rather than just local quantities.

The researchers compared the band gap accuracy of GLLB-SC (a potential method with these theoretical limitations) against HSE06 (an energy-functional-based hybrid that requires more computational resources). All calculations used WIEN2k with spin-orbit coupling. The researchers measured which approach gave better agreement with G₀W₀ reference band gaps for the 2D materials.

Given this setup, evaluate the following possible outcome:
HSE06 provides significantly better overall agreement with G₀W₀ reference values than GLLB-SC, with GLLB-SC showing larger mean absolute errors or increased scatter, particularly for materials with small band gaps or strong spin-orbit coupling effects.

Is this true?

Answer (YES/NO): NO